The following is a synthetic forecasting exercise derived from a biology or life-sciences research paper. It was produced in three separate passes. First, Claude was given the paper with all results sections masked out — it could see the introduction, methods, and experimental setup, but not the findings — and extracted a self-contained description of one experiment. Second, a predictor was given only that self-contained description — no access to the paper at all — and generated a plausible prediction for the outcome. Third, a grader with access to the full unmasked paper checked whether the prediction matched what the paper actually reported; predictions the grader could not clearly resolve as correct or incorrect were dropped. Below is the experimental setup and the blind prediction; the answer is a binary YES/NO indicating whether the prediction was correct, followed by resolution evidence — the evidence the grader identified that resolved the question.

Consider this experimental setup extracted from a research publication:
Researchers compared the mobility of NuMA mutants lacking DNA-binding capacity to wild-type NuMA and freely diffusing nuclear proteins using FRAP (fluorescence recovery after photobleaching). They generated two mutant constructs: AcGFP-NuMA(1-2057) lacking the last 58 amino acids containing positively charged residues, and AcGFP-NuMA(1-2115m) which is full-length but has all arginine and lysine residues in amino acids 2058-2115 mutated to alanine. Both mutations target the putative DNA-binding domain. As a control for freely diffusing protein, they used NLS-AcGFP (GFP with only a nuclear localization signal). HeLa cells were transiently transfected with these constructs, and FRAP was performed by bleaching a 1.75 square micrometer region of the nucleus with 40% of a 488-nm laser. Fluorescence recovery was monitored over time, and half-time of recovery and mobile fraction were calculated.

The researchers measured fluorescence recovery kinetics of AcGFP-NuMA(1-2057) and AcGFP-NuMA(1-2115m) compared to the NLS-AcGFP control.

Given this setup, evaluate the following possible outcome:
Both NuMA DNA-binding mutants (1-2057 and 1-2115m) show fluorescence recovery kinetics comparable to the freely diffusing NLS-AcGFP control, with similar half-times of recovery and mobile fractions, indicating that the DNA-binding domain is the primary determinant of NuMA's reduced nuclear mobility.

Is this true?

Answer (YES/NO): NO